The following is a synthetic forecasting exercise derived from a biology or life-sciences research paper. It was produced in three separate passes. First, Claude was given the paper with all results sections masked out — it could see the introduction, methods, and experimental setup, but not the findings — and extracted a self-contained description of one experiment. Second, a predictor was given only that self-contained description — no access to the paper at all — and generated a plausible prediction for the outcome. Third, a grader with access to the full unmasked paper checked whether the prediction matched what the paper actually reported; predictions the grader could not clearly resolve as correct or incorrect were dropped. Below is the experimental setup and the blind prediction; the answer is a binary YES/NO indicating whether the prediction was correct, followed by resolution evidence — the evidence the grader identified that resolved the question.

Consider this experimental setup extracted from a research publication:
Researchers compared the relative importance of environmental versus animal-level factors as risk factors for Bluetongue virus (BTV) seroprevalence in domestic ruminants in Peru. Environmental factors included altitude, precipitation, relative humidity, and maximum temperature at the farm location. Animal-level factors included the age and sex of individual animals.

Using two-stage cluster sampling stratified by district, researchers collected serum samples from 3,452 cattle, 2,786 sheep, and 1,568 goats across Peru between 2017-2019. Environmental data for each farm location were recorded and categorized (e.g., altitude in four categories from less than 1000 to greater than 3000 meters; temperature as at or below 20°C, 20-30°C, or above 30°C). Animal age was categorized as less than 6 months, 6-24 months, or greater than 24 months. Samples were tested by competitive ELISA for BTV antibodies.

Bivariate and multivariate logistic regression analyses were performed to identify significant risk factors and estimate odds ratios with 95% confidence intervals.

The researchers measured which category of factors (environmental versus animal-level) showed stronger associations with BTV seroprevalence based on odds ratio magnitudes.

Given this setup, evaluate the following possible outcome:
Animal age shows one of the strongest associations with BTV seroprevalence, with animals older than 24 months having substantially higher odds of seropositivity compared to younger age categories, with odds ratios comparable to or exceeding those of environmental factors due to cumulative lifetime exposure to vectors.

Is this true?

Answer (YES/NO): NO